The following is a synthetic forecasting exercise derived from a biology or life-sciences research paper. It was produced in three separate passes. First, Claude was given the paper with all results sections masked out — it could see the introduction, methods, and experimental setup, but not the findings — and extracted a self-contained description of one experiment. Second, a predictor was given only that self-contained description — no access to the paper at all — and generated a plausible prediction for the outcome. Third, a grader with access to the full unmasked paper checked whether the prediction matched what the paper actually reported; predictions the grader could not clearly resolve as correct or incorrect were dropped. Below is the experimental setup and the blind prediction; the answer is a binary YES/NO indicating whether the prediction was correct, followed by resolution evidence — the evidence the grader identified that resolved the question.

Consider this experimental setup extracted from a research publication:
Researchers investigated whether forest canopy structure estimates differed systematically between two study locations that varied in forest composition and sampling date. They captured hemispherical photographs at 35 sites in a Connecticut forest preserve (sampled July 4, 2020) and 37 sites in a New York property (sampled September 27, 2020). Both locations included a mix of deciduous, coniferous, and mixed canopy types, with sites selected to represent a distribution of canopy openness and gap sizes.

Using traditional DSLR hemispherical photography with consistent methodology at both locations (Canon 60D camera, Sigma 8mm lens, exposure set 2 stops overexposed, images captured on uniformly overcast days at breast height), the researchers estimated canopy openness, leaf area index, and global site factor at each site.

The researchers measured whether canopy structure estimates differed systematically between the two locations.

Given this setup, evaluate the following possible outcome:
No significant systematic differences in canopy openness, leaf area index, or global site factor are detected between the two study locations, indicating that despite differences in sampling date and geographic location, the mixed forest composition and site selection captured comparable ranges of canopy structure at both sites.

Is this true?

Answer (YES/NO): YES